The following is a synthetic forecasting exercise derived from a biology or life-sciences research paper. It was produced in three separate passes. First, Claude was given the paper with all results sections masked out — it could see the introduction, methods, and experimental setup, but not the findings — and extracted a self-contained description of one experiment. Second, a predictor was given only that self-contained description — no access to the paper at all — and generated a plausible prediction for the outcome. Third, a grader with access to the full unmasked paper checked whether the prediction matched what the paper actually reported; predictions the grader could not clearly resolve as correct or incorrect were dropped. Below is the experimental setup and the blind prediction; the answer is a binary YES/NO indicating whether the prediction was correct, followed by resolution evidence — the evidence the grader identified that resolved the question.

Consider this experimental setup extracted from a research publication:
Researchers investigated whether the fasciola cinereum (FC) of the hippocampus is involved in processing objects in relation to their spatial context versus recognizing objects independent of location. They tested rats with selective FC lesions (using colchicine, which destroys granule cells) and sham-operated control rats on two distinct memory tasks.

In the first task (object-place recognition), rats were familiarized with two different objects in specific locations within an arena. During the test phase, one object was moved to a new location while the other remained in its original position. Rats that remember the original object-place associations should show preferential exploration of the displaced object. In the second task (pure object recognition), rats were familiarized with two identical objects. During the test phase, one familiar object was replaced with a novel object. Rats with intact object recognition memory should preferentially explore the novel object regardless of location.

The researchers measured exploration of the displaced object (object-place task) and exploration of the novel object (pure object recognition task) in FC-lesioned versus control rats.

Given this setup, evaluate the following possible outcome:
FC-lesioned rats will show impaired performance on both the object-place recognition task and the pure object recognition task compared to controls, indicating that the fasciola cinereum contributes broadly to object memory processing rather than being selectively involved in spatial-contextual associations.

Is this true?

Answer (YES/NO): NO